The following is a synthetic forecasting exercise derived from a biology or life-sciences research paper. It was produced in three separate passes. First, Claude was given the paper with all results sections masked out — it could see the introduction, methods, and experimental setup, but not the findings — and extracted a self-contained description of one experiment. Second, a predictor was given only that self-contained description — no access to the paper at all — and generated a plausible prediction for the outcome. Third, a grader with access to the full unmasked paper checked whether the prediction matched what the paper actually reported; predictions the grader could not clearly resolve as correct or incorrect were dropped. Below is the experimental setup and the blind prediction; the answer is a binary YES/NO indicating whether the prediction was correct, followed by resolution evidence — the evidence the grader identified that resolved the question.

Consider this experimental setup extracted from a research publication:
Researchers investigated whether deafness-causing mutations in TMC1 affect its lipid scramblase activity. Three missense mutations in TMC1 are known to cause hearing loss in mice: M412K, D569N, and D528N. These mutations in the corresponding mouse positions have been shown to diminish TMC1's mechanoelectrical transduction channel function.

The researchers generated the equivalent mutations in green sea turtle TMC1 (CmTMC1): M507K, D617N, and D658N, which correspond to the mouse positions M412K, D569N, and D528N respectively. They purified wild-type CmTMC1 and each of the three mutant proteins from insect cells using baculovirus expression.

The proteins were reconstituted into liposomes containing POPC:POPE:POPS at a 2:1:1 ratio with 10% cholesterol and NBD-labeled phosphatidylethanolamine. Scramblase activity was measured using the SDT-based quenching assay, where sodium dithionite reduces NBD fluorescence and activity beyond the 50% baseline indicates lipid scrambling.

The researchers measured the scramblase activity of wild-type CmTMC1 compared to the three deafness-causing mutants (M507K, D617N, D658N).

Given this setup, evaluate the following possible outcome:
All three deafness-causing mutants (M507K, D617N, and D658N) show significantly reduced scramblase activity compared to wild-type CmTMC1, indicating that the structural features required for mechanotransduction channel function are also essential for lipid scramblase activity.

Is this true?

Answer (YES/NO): NO